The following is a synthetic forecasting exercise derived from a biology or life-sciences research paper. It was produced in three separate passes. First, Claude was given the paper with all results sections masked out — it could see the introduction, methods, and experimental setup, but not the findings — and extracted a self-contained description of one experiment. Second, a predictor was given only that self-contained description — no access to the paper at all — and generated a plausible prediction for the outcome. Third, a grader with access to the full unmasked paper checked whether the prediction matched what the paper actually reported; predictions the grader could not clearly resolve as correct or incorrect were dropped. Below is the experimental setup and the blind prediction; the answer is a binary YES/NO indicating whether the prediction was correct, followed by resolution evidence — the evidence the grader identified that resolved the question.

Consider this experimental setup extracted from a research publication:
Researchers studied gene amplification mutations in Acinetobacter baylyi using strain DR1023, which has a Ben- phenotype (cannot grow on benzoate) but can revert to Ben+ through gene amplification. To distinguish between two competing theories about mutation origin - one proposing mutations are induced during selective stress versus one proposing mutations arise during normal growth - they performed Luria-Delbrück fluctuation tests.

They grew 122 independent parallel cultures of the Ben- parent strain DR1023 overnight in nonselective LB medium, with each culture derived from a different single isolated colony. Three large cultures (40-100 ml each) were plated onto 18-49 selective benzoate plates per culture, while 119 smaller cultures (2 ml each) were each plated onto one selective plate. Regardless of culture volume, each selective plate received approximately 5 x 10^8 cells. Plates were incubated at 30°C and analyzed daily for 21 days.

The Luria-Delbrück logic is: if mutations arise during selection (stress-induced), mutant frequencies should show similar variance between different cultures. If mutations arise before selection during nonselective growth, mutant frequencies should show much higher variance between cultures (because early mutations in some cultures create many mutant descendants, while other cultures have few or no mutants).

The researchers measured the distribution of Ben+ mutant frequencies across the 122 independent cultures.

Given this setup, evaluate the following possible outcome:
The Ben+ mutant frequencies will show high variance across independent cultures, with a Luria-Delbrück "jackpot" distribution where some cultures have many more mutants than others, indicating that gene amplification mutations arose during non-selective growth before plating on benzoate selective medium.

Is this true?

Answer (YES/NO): YES